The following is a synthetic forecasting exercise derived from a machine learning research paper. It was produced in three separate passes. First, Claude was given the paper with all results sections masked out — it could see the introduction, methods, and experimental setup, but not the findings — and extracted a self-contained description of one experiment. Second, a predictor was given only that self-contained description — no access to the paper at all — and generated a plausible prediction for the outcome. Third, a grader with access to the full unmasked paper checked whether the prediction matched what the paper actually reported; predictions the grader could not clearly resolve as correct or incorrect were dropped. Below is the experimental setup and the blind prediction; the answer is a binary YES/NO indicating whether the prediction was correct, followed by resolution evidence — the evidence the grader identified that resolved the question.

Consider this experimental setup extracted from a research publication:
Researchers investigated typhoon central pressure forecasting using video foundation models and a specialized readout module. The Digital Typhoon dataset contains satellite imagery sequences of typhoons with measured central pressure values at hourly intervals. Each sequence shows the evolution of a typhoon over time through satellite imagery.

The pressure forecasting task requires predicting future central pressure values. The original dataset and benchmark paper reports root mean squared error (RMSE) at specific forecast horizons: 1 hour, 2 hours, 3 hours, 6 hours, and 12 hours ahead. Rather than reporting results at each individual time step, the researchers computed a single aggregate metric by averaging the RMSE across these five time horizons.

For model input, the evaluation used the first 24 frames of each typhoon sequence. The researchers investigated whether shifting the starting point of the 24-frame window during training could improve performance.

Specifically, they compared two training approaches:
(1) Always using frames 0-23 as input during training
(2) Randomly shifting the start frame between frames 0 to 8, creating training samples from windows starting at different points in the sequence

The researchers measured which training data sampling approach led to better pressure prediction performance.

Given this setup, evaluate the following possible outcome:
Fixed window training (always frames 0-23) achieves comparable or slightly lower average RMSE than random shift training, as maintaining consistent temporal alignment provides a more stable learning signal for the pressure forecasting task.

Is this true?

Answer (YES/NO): NO